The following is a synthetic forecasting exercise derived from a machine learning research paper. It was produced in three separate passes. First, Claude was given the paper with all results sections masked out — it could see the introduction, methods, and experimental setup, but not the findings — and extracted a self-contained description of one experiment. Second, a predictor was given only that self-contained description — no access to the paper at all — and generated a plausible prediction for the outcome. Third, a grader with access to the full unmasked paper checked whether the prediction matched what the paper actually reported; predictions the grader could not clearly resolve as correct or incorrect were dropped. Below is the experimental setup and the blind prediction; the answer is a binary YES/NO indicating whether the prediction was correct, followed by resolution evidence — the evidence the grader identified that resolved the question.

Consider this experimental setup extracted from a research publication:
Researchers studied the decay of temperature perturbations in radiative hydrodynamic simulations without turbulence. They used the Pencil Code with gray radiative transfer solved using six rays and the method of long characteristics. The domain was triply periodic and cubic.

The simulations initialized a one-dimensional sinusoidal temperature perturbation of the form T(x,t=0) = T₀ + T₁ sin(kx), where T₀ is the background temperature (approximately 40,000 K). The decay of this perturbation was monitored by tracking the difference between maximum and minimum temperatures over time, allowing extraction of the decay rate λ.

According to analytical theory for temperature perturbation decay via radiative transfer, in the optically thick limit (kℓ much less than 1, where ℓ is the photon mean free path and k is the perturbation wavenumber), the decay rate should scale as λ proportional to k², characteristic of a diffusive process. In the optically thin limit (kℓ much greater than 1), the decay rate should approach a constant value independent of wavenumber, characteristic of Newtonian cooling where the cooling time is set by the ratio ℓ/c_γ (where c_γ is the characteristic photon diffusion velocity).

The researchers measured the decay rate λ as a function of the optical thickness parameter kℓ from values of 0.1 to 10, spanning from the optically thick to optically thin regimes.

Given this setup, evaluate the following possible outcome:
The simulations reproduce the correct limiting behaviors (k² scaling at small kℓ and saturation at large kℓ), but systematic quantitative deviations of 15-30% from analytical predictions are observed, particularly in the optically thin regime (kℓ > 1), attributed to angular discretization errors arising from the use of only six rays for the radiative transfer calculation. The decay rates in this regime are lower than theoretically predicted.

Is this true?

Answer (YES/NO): NO